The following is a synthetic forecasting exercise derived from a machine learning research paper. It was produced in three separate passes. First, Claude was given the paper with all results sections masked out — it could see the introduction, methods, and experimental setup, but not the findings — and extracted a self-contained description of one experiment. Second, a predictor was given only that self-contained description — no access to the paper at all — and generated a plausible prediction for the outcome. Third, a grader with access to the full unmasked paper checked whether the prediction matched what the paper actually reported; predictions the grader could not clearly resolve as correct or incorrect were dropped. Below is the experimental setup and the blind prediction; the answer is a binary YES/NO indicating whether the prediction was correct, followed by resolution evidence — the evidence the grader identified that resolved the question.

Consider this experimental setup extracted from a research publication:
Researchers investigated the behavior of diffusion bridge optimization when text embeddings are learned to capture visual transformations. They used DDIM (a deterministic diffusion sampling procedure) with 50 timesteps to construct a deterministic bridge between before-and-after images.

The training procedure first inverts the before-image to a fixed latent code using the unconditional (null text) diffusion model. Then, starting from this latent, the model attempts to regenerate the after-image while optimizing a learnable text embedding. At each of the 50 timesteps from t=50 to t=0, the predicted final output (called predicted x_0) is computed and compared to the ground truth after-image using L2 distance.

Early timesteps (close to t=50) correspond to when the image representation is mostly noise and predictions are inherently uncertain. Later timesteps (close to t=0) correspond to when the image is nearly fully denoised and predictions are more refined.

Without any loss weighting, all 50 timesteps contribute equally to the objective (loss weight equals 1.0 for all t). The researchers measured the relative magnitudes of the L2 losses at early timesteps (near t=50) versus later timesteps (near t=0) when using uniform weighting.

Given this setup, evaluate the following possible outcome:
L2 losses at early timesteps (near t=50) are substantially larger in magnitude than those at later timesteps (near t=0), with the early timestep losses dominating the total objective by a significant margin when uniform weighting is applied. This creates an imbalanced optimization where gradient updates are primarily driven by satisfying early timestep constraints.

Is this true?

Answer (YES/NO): YES